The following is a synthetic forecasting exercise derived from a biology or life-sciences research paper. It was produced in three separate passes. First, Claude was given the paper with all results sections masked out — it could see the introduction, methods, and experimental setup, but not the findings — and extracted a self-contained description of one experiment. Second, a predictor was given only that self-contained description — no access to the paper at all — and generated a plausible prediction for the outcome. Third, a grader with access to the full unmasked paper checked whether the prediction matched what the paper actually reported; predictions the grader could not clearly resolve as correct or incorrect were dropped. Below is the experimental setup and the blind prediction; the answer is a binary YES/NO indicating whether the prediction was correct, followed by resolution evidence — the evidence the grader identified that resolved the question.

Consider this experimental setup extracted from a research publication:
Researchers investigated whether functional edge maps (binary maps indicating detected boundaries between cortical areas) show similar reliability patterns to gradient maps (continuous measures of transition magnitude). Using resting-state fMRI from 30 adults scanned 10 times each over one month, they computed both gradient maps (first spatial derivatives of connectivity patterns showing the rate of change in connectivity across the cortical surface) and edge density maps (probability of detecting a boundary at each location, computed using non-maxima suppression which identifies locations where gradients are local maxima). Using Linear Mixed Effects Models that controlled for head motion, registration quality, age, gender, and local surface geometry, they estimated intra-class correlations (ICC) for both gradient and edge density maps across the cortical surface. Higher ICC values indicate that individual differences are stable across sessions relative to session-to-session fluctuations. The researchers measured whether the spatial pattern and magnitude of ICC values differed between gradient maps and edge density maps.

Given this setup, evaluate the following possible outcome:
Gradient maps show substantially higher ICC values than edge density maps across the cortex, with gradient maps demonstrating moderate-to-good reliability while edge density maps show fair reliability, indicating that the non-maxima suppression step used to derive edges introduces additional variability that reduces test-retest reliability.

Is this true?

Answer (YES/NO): NO